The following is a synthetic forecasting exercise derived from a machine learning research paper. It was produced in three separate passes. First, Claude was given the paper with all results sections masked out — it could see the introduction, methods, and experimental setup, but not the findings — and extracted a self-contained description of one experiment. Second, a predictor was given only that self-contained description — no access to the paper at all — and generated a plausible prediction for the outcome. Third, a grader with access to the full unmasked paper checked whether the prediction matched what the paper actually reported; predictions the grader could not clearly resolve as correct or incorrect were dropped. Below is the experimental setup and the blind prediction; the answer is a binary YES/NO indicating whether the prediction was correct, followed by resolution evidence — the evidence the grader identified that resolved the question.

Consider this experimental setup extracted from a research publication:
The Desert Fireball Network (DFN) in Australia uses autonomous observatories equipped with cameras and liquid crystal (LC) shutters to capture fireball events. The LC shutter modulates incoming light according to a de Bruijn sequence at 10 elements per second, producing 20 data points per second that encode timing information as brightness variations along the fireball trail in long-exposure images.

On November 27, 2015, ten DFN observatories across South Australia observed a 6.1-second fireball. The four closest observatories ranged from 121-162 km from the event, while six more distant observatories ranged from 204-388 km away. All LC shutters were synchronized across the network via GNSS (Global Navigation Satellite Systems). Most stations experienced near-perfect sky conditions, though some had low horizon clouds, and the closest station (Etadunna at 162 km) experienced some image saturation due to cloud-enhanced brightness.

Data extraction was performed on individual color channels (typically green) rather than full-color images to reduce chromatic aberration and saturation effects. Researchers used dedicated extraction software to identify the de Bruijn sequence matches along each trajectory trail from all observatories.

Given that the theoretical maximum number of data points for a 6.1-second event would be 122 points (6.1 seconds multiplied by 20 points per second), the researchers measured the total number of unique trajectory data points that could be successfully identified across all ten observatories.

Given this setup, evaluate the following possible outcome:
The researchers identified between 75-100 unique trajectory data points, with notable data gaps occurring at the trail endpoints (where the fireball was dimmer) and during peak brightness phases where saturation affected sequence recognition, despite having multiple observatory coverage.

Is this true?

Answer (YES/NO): NO